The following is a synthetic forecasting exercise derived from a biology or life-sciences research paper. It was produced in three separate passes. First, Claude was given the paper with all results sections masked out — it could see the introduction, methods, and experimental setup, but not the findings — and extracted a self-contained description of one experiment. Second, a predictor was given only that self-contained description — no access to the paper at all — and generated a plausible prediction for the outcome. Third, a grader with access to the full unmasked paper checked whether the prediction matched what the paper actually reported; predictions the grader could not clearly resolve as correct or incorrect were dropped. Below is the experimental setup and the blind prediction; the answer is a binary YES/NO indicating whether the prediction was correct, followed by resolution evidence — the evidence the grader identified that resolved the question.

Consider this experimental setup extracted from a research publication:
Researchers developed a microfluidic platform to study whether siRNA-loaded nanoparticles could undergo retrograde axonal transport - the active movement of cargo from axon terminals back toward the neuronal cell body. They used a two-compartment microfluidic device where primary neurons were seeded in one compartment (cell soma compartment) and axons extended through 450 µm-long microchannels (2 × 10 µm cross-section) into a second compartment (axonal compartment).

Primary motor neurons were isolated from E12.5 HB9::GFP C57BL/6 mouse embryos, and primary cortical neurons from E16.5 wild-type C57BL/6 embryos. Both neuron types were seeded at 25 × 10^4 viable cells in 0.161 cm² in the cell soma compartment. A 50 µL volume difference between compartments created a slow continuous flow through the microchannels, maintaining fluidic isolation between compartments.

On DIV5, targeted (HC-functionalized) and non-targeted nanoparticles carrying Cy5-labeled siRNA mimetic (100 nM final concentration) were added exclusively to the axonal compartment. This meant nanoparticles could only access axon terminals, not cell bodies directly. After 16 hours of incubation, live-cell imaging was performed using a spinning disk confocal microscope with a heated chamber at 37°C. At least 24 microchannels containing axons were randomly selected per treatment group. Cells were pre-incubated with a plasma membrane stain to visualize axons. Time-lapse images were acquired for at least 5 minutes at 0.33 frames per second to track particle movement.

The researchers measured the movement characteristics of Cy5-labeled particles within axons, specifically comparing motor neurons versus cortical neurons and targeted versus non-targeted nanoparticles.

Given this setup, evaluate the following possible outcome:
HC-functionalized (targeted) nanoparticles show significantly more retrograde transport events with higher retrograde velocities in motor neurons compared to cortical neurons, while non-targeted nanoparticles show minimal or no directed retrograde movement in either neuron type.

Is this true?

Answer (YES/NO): NO